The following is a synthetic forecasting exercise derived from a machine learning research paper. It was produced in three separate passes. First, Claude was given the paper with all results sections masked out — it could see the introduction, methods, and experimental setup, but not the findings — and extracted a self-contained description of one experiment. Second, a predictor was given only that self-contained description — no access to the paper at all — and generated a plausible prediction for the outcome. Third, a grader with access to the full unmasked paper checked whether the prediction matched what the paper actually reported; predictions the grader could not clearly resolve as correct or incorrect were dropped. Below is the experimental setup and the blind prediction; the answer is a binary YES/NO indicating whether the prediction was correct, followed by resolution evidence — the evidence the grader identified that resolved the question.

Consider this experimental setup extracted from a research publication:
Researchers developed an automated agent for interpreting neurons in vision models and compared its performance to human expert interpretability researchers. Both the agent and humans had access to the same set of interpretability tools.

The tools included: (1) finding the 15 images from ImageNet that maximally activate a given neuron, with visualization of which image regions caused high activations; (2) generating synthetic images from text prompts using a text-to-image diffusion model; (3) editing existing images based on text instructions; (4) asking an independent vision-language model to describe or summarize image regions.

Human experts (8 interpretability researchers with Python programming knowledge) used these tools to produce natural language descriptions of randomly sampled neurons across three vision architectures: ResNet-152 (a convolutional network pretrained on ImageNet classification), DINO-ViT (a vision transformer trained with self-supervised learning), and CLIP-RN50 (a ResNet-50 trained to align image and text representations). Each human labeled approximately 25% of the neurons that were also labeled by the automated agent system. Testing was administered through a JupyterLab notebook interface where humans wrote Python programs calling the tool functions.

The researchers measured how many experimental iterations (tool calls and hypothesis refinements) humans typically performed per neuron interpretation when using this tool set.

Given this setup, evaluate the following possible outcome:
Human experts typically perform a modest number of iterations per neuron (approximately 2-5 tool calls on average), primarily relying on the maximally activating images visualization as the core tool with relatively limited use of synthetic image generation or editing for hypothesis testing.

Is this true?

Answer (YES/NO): NO